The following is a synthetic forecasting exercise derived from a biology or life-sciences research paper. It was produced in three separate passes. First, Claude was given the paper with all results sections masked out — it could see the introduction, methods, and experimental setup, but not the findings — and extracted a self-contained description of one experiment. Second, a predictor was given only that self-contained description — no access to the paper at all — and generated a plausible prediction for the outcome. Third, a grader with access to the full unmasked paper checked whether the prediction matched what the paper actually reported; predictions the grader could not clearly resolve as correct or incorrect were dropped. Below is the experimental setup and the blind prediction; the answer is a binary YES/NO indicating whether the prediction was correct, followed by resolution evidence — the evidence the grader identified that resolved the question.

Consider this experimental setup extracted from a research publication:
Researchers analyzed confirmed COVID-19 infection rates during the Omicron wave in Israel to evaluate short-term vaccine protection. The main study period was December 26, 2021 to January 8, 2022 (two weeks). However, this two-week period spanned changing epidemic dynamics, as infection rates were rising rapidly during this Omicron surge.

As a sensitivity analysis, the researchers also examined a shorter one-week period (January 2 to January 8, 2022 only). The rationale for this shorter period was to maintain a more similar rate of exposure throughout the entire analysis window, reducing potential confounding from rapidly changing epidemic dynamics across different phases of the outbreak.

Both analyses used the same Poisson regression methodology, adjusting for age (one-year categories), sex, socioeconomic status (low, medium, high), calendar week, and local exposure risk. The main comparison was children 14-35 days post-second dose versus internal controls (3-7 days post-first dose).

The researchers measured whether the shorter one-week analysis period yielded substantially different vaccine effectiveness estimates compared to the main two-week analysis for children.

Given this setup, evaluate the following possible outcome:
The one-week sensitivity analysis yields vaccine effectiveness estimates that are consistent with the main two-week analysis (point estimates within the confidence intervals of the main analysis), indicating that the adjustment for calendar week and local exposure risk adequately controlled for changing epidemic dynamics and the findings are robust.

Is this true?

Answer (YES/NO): YES